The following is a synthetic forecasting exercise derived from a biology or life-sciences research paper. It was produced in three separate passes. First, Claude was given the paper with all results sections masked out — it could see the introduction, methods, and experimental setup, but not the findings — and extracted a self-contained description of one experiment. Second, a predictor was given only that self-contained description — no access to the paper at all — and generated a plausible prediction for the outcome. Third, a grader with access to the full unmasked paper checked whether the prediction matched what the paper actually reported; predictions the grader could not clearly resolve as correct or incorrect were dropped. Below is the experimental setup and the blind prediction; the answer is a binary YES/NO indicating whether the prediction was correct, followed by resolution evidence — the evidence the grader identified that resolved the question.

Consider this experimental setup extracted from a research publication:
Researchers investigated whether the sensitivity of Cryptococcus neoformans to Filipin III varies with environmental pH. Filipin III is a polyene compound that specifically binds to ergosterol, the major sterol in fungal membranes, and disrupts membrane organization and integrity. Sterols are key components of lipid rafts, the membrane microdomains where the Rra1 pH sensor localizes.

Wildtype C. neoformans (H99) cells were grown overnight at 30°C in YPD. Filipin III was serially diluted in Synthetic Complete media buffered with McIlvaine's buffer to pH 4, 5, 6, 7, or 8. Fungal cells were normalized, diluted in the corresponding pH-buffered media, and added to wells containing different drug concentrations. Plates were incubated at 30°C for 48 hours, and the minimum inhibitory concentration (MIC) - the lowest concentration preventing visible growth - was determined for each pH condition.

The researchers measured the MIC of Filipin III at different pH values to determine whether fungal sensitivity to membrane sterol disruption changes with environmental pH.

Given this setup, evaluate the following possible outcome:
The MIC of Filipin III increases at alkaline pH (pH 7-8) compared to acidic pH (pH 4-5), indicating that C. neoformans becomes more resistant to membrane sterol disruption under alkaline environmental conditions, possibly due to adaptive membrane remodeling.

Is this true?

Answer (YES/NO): NO